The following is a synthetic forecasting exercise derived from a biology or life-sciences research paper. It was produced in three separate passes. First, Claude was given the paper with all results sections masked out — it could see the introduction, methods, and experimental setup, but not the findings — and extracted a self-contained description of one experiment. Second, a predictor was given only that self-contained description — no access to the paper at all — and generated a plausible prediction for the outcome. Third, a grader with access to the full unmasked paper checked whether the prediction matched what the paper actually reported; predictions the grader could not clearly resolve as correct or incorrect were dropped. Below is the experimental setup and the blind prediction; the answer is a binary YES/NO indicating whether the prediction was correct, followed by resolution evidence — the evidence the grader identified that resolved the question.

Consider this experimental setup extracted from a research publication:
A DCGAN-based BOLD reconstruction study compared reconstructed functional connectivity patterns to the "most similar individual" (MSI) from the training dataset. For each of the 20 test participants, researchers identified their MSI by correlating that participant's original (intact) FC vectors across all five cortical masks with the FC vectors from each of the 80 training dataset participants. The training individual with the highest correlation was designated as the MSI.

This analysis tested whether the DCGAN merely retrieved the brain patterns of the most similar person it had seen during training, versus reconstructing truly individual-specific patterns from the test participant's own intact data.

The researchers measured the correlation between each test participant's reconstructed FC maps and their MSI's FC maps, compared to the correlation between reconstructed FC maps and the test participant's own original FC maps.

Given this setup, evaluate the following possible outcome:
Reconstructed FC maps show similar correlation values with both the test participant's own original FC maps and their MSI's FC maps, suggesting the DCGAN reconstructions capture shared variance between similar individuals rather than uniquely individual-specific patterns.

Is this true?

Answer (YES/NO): NO